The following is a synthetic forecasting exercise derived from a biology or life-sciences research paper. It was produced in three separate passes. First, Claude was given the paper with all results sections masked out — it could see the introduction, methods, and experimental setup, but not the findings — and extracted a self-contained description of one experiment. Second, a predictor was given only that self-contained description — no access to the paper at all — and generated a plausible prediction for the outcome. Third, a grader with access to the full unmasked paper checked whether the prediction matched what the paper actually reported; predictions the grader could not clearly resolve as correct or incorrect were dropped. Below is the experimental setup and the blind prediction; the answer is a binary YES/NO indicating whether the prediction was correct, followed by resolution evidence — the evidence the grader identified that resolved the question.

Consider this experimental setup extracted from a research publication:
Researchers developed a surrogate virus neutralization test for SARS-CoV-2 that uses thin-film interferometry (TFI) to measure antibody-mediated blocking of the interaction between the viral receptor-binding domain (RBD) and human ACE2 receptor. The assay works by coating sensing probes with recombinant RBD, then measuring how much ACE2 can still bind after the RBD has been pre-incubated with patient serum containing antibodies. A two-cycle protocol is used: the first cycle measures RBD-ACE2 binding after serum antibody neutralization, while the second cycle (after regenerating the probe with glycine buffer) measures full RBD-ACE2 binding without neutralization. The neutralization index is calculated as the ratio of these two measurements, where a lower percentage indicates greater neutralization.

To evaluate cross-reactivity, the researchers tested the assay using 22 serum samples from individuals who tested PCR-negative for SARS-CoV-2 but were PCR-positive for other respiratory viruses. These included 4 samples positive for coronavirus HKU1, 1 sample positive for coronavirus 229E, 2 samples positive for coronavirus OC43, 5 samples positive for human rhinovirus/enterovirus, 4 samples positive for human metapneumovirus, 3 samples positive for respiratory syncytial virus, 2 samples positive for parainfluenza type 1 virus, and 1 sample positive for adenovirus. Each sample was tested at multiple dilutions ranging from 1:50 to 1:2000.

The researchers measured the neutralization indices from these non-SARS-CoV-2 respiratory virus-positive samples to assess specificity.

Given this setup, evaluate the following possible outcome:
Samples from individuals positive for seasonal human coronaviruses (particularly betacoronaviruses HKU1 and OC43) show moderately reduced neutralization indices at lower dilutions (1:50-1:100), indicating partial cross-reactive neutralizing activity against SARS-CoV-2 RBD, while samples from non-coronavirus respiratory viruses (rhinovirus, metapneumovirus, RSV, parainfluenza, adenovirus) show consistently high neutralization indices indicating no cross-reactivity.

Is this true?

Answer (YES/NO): NO